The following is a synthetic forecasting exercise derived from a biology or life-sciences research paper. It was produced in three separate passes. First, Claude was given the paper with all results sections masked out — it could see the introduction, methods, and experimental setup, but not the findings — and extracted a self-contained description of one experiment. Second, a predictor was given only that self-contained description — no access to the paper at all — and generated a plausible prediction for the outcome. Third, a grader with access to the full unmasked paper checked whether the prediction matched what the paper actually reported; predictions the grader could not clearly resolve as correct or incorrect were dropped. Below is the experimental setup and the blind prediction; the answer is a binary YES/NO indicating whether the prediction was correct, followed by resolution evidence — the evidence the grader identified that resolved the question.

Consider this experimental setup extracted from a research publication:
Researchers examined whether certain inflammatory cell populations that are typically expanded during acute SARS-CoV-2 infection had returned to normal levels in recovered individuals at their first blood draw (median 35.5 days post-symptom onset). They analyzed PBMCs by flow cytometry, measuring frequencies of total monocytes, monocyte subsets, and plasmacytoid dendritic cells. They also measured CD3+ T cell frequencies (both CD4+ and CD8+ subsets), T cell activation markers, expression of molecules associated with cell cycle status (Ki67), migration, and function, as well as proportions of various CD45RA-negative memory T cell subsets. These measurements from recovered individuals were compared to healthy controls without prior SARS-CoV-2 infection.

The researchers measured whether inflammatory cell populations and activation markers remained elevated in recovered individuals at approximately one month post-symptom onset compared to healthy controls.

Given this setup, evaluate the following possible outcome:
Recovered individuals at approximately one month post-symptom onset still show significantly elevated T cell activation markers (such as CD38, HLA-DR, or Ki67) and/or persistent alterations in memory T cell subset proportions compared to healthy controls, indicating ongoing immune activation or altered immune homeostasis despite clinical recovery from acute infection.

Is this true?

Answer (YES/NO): NO